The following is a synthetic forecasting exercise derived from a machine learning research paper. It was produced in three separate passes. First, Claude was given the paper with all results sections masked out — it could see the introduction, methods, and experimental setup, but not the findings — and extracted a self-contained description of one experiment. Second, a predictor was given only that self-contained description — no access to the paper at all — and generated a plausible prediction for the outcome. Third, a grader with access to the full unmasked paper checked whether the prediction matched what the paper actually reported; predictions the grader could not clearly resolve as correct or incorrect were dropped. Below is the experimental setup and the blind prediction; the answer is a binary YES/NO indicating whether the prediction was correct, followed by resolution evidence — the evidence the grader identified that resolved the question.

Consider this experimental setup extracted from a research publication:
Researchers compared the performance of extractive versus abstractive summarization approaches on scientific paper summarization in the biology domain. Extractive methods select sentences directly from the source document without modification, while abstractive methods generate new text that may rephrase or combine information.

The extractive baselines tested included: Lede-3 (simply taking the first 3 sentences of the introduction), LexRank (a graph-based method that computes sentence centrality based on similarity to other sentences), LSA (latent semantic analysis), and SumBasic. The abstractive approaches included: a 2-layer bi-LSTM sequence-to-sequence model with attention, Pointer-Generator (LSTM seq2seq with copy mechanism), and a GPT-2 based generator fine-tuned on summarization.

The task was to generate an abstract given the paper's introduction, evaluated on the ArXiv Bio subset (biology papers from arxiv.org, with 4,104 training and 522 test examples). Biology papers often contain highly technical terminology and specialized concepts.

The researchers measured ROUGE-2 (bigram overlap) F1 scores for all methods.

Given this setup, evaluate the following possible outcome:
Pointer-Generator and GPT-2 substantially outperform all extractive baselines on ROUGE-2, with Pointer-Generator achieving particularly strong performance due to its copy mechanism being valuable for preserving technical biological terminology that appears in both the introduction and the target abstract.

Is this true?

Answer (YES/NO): NO